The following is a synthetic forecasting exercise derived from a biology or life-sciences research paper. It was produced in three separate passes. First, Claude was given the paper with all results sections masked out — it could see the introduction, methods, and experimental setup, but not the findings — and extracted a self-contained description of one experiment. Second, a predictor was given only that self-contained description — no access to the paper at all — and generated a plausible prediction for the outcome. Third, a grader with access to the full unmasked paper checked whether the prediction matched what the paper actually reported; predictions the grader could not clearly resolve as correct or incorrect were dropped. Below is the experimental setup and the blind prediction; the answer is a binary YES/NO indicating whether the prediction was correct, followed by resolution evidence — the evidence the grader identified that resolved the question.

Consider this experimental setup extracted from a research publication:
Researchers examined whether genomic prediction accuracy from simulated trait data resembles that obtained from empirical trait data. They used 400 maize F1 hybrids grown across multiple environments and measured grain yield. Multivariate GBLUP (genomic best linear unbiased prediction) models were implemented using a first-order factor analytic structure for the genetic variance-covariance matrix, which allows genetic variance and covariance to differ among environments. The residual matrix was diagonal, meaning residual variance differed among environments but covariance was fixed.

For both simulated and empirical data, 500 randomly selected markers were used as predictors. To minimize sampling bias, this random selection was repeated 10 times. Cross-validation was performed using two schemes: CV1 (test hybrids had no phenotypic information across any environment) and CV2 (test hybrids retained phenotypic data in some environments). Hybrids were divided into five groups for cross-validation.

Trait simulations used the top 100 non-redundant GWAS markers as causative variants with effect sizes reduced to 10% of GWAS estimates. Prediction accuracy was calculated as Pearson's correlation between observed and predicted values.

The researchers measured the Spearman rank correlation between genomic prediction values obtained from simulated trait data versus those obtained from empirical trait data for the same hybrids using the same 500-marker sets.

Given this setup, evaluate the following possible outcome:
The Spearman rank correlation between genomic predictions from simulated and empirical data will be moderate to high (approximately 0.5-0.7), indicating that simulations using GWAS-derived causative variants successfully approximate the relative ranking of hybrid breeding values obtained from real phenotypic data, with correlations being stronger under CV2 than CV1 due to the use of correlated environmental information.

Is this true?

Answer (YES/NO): YES